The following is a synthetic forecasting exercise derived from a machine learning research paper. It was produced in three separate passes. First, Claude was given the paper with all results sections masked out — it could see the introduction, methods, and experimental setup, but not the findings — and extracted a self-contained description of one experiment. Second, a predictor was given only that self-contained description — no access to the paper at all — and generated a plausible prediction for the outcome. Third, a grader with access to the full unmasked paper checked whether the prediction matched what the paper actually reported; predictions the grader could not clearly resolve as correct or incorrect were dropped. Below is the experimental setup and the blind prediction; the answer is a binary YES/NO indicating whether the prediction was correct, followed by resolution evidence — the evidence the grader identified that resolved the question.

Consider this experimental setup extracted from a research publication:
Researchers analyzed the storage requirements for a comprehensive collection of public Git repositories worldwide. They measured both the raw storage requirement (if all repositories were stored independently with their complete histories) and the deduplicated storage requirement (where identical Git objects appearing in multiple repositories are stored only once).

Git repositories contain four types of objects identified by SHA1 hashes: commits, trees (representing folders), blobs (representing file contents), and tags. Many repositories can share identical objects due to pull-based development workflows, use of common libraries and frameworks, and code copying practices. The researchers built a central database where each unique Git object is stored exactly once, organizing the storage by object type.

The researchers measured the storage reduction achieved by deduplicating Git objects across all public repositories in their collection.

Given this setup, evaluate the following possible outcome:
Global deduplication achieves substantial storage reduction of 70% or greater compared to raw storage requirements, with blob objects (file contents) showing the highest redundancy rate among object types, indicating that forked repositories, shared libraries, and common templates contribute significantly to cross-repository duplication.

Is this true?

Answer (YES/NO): NO